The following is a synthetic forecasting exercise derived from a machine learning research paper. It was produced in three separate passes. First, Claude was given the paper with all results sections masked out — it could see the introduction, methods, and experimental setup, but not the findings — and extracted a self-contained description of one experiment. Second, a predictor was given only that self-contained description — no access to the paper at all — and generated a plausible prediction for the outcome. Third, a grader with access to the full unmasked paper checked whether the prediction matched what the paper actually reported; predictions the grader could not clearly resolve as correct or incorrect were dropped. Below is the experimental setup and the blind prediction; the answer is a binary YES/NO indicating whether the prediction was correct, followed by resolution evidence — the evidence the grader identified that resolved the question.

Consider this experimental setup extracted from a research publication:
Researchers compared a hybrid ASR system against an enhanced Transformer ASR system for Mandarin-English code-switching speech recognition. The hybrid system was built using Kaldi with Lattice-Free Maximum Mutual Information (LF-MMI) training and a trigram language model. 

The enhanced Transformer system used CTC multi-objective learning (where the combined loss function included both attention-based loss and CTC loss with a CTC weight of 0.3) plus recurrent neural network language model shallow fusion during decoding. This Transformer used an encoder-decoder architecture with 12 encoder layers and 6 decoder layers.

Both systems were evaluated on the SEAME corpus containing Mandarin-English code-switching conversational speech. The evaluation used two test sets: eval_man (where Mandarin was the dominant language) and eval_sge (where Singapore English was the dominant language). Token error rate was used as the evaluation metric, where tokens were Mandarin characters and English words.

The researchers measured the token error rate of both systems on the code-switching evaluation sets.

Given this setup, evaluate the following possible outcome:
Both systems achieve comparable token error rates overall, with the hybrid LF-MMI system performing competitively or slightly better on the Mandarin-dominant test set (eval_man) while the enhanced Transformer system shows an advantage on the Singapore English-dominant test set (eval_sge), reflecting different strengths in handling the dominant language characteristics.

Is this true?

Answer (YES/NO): NO